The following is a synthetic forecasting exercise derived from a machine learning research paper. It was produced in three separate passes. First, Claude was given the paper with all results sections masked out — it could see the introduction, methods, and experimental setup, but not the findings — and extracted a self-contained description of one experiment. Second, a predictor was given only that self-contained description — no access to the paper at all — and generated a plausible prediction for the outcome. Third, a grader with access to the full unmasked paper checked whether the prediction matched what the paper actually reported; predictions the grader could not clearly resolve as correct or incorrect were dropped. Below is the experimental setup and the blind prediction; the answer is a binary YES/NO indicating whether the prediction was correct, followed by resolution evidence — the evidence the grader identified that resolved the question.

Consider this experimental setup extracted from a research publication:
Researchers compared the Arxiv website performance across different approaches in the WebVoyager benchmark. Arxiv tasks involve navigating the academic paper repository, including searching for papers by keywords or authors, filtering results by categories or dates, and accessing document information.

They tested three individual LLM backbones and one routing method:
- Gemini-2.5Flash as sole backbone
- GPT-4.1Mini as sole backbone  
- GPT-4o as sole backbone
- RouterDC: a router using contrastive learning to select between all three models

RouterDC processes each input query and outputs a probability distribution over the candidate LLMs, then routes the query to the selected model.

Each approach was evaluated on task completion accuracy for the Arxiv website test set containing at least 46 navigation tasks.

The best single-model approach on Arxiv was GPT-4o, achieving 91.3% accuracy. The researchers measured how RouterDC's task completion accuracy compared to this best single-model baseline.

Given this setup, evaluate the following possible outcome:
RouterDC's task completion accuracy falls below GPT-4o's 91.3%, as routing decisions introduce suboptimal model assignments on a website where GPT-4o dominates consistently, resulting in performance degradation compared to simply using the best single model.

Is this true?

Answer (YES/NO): YES